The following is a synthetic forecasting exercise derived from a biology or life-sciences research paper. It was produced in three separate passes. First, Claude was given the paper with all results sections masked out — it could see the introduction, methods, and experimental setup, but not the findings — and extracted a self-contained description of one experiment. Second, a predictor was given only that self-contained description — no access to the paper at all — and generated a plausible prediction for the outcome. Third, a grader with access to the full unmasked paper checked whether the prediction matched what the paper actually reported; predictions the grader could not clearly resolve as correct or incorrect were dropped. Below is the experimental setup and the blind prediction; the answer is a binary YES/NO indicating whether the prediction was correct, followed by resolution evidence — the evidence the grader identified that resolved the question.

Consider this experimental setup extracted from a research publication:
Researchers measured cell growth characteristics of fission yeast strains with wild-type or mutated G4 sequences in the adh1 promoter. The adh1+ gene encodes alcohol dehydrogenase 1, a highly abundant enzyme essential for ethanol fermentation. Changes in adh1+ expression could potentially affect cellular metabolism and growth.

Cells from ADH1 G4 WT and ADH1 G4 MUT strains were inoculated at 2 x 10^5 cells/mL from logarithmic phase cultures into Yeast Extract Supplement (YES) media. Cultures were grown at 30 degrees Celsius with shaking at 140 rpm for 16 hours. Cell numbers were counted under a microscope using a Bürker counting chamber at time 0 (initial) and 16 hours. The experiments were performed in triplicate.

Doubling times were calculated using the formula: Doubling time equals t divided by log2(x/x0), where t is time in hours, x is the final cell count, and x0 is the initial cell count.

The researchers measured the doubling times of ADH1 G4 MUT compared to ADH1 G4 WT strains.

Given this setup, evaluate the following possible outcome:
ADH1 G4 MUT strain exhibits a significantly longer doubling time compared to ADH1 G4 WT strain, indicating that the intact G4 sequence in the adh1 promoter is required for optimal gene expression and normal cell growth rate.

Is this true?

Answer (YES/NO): YES